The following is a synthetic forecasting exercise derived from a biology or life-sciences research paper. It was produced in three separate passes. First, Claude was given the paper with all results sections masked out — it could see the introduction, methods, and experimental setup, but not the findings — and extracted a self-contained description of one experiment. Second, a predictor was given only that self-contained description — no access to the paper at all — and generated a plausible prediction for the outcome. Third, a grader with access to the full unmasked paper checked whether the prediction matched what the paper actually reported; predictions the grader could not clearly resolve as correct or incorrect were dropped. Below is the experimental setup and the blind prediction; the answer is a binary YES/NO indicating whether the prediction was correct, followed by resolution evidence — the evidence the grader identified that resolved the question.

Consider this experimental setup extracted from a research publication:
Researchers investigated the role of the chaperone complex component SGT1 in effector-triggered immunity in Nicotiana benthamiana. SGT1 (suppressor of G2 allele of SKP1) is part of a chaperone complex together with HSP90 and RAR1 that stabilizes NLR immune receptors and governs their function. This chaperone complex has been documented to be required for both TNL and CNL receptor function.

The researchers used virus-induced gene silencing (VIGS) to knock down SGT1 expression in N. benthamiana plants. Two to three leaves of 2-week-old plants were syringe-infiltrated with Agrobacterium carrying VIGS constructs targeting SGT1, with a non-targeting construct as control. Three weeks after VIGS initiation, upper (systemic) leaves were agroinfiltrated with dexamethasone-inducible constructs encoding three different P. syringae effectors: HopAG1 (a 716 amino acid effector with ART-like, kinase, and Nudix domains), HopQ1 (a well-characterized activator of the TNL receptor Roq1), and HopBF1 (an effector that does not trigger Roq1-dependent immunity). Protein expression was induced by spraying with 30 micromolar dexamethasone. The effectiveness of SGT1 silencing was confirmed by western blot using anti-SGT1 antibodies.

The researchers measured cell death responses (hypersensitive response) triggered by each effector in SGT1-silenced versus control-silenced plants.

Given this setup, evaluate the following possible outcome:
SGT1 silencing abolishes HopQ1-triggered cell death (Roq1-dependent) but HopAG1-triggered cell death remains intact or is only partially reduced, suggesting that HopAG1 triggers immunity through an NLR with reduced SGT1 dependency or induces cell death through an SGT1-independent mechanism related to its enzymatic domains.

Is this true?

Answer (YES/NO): NO